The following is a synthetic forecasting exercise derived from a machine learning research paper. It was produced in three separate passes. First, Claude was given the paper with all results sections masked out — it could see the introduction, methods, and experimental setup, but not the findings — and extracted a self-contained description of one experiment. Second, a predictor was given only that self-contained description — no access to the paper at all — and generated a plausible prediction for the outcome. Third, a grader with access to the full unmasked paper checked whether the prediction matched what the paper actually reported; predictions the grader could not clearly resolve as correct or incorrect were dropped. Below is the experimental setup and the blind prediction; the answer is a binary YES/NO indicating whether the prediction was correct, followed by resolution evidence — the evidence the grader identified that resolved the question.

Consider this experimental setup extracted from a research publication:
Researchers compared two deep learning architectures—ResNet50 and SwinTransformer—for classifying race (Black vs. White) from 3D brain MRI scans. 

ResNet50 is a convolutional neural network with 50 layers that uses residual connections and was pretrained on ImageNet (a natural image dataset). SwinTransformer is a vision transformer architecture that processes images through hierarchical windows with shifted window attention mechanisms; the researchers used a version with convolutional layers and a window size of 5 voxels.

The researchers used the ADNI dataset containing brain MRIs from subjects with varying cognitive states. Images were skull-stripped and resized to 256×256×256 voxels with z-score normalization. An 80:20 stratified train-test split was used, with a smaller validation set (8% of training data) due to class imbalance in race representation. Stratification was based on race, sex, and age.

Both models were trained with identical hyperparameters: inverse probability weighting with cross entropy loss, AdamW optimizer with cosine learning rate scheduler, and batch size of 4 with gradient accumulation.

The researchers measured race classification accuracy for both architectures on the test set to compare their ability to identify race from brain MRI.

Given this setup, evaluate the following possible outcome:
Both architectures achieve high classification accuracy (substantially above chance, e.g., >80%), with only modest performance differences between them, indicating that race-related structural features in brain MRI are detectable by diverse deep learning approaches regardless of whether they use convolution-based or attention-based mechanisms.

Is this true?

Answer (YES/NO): NO